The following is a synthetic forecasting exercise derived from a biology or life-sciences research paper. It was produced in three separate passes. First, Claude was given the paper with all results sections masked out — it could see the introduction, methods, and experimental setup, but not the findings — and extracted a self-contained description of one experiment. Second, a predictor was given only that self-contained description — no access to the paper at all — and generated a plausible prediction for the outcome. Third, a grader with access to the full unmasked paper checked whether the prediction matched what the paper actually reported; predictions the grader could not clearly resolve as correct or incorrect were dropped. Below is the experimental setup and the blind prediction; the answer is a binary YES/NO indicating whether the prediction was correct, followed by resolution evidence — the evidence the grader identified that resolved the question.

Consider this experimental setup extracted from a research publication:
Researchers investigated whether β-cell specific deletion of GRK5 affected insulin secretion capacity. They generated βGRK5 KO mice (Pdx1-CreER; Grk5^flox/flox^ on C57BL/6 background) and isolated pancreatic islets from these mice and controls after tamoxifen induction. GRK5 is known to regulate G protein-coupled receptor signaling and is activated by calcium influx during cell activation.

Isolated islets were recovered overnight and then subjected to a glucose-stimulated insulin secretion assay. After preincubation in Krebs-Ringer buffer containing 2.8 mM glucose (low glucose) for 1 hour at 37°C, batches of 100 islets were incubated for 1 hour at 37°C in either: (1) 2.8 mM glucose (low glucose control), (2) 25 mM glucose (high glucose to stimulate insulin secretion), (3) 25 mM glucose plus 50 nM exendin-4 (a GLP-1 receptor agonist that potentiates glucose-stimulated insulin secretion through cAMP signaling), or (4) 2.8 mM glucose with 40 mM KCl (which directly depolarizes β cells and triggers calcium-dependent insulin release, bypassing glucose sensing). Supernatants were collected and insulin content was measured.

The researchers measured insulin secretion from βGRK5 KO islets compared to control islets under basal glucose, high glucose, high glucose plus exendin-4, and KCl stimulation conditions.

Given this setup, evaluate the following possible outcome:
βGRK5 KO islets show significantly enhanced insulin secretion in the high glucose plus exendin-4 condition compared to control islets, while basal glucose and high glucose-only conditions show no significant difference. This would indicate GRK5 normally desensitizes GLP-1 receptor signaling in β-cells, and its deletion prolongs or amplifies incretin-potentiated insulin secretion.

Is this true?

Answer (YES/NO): NO